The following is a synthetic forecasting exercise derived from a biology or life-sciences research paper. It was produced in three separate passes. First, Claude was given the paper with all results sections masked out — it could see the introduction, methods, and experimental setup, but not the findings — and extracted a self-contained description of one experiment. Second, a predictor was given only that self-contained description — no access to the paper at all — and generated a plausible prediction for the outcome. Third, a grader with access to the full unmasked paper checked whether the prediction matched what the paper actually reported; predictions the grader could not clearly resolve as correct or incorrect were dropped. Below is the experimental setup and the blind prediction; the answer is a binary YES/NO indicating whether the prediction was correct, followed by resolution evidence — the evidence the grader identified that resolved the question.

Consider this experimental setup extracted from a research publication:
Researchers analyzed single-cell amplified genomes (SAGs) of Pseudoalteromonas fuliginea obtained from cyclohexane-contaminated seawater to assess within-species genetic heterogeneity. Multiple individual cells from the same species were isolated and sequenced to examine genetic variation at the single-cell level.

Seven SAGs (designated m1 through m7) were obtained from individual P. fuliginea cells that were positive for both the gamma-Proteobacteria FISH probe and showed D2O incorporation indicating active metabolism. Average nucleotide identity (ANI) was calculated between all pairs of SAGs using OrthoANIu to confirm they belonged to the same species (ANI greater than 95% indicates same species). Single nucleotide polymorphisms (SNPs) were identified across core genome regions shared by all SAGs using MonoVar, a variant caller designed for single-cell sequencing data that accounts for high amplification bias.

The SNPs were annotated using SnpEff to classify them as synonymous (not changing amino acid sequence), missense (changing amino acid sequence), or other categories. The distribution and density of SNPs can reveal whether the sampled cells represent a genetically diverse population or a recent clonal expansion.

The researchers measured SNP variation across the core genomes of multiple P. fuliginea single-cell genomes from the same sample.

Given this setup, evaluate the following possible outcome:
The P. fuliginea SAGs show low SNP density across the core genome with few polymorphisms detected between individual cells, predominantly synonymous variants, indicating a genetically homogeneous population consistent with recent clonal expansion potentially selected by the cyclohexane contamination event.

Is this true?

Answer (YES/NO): NO